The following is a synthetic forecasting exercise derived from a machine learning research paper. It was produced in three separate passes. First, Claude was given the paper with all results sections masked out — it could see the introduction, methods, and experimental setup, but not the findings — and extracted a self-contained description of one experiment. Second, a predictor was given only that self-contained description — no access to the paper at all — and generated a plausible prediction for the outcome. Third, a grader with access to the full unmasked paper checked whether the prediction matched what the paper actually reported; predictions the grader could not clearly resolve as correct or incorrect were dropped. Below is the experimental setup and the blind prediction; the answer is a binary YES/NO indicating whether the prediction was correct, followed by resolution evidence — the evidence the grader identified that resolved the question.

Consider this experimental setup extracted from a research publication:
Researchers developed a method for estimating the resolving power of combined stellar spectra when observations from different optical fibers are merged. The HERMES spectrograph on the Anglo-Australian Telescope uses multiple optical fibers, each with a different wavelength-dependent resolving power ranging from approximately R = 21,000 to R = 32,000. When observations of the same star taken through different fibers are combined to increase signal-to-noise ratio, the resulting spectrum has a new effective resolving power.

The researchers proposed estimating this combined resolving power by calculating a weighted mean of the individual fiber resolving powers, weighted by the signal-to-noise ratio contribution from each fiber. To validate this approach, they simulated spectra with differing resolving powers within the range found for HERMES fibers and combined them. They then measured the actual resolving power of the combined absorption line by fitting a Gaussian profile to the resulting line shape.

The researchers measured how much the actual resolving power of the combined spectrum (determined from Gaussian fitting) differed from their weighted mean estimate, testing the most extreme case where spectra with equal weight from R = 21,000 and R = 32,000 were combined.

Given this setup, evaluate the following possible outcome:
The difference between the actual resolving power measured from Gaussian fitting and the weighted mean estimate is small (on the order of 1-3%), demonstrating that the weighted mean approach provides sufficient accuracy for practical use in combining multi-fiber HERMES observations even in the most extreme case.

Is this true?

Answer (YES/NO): YES